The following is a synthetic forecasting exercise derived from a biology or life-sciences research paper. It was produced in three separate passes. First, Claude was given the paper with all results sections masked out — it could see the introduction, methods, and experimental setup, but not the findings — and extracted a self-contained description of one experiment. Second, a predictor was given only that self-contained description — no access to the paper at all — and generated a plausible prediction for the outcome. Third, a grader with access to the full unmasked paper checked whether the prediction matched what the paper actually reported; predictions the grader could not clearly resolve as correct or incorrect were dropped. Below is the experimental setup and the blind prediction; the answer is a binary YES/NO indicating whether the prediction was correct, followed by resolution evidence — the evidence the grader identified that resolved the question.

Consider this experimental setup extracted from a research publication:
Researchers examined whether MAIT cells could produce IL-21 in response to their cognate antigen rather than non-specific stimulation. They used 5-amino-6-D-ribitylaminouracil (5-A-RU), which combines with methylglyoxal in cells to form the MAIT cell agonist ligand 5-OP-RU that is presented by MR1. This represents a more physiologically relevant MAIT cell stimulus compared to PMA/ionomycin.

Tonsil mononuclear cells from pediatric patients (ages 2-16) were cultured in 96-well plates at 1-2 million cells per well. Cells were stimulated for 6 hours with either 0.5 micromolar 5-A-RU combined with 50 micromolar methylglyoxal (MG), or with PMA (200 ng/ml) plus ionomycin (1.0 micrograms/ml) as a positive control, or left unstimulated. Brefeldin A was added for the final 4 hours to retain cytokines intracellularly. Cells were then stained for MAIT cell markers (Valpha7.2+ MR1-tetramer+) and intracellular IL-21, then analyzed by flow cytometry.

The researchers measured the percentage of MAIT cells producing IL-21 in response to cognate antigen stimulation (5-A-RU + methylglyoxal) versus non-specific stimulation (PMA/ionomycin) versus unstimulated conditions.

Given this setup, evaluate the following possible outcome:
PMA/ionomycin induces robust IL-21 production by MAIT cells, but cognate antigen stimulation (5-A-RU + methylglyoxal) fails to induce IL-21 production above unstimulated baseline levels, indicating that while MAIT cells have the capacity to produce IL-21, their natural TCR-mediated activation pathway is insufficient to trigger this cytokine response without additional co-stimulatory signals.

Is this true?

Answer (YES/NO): YES